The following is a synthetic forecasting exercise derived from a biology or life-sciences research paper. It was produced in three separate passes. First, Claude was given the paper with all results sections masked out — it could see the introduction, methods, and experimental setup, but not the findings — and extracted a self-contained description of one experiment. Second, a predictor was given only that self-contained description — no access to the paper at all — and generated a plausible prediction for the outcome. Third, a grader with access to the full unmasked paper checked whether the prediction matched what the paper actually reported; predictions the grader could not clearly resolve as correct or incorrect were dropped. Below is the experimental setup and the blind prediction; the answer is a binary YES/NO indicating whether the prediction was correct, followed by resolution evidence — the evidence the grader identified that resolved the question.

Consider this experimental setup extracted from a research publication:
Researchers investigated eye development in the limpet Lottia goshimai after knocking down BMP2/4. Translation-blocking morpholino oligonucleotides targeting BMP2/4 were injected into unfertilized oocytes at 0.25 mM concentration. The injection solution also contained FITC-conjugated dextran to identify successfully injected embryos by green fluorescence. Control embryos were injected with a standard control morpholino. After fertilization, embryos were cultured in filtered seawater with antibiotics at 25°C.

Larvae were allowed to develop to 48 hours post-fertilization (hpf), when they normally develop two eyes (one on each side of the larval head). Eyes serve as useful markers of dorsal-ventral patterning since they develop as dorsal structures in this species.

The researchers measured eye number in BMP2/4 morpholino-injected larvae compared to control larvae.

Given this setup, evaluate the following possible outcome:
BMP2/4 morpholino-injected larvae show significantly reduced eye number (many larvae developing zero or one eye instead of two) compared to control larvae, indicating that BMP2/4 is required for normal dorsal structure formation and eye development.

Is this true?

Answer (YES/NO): YES